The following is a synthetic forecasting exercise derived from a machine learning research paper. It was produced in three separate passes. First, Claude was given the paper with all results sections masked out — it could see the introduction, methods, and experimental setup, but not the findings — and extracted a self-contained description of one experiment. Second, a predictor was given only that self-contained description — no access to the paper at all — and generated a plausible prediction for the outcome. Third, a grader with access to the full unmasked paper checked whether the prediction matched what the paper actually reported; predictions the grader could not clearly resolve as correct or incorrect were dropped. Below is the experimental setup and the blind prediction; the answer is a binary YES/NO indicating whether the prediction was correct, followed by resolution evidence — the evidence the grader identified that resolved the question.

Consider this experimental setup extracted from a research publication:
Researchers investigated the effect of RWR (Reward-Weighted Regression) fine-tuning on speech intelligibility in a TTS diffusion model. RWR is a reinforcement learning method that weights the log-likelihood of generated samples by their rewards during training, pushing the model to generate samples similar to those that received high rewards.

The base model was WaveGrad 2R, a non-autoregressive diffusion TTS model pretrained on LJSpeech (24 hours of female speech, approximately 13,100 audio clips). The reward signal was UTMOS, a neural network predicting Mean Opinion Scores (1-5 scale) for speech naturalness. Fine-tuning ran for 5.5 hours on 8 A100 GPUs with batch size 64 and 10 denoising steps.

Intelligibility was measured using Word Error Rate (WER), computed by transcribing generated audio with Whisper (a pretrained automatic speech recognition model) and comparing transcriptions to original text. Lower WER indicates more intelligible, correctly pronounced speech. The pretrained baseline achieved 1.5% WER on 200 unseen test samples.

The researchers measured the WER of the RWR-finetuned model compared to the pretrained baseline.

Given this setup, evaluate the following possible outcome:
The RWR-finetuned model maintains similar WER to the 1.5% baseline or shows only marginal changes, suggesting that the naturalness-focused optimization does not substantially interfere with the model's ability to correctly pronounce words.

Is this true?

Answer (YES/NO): NO